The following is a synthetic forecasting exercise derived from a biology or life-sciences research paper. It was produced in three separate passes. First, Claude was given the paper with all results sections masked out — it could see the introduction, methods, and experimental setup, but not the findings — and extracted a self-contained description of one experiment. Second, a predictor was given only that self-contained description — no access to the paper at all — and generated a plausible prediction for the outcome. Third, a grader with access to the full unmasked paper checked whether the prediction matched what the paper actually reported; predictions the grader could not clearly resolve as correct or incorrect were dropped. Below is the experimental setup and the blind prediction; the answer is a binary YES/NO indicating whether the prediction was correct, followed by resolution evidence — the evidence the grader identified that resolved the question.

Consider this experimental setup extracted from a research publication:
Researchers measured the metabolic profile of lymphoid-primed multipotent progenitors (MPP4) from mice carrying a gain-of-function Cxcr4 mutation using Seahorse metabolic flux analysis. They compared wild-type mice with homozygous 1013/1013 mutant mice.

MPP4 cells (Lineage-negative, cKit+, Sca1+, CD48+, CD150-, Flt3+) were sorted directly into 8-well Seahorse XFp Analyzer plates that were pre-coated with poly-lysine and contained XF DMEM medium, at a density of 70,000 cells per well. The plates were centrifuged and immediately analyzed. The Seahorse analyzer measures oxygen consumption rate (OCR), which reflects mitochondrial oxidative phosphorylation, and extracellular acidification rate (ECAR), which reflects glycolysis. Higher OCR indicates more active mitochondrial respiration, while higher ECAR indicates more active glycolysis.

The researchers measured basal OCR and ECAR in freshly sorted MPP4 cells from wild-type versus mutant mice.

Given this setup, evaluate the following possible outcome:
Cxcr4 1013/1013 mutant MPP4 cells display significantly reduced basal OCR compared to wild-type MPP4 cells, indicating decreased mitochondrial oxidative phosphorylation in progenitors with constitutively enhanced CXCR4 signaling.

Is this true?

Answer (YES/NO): NO